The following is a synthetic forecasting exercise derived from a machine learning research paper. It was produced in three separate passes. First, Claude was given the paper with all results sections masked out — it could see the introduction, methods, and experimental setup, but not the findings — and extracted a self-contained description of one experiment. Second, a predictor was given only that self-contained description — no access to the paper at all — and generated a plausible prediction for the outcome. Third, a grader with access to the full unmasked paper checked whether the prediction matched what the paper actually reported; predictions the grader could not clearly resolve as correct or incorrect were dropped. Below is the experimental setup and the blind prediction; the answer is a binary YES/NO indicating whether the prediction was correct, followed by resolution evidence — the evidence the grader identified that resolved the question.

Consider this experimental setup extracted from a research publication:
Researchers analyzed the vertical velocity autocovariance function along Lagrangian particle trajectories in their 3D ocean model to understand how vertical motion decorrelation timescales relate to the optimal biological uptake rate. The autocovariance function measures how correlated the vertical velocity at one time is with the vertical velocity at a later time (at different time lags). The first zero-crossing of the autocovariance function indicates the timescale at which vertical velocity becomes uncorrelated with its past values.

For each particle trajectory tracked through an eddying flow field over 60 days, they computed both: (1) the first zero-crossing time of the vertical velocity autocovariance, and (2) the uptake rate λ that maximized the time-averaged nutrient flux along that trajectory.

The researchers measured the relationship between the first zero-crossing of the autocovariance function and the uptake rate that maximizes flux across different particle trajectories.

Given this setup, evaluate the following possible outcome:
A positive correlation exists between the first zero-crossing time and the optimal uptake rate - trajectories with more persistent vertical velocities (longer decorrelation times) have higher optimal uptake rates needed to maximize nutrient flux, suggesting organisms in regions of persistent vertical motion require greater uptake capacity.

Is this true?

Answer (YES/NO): NO